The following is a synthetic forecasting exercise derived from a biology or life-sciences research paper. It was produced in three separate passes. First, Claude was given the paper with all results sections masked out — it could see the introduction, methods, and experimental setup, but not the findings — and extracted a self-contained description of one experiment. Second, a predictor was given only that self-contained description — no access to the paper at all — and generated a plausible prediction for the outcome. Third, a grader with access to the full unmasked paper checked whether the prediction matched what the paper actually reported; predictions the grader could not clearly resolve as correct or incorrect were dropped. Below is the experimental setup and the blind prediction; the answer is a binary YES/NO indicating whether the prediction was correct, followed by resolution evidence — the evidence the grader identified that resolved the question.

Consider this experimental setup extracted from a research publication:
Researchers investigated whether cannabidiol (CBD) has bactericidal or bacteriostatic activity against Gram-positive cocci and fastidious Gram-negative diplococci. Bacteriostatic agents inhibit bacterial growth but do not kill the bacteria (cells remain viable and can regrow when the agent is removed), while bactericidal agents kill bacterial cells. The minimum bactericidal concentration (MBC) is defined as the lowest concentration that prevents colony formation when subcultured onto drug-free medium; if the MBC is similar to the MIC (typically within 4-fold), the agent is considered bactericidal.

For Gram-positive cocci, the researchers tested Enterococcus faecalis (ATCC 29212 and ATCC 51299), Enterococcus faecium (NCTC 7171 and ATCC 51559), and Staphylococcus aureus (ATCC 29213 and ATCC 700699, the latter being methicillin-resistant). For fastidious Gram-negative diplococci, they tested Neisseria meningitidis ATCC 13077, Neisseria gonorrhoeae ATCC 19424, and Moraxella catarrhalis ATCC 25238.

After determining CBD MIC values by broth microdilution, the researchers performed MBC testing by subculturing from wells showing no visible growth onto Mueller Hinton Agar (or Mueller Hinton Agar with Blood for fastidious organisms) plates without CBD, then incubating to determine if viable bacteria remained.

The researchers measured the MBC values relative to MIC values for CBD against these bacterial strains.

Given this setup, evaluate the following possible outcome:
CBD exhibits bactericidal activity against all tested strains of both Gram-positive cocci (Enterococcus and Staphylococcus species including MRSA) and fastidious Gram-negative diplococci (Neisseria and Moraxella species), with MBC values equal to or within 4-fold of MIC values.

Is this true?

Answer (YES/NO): YES